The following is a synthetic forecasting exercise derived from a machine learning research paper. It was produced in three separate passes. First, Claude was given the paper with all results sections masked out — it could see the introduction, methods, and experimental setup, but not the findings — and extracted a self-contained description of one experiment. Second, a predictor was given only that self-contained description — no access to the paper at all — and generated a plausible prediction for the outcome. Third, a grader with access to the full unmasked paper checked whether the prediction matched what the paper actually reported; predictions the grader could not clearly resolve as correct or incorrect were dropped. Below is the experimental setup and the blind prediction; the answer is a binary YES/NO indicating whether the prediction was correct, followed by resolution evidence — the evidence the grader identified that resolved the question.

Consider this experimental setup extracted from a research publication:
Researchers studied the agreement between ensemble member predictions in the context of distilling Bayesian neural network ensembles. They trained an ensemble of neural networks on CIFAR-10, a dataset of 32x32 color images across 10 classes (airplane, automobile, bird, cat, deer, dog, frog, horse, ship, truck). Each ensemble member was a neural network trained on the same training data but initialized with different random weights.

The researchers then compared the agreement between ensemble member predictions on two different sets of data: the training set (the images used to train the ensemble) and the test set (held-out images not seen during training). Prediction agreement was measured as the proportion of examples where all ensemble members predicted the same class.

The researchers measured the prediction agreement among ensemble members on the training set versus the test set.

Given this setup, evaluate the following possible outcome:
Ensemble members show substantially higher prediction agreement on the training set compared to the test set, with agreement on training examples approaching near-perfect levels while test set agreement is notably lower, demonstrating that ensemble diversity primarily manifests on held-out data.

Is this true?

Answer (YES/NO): NO